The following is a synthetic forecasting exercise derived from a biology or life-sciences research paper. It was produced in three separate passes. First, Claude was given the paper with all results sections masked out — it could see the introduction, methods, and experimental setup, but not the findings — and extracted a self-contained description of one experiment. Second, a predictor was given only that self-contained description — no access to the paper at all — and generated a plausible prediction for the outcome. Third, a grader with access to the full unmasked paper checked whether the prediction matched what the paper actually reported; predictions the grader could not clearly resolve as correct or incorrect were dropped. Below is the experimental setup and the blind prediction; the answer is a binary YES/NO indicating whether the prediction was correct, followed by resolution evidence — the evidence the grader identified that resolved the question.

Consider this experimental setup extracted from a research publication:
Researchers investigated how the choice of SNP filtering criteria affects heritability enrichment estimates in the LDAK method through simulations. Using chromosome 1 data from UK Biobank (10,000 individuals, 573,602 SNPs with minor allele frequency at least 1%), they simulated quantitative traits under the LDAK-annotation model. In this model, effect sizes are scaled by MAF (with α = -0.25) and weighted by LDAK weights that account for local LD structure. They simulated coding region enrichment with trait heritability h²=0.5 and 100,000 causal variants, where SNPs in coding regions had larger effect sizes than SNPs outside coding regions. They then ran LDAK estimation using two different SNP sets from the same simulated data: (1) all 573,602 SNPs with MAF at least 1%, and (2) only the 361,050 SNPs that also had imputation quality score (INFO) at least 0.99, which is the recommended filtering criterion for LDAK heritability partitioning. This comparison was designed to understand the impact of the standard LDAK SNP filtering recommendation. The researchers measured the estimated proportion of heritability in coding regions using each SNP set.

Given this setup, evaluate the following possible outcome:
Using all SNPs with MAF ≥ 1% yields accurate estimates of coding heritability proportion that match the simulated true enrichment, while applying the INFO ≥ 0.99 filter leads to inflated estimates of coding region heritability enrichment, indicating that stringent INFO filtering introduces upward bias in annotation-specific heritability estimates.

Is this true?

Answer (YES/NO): NO